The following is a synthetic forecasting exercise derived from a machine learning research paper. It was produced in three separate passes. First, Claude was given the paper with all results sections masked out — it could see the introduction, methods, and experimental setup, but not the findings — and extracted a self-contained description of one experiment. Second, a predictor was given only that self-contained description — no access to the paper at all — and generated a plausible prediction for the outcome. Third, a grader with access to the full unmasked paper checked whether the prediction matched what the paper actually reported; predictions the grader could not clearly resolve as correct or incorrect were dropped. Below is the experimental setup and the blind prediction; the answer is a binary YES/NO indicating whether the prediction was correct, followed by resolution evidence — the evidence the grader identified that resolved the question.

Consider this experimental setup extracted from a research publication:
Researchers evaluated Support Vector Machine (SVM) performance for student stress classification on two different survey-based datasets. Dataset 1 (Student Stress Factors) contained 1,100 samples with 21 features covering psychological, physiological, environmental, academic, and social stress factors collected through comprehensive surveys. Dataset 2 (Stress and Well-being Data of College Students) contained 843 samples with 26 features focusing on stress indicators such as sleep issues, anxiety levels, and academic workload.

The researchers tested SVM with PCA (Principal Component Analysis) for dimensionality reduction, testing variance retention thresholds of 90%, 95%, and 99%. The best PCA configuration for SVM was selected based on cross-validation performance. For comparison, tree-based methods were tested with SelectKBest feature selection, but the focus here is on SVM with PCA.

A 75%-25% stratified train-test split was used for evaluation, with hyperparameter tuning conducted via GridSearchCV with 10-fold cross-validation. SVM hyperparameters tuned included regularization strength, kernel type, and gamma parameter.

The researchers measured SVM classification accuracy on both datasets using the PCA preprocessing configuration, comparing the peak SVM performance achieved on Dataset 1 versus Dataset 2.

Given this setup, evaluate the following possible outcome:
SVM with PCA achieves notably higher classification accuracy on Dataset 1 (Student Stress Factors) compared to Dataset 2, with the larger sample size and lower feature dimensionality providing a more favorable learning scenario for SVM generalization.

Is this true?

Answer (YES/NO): NO